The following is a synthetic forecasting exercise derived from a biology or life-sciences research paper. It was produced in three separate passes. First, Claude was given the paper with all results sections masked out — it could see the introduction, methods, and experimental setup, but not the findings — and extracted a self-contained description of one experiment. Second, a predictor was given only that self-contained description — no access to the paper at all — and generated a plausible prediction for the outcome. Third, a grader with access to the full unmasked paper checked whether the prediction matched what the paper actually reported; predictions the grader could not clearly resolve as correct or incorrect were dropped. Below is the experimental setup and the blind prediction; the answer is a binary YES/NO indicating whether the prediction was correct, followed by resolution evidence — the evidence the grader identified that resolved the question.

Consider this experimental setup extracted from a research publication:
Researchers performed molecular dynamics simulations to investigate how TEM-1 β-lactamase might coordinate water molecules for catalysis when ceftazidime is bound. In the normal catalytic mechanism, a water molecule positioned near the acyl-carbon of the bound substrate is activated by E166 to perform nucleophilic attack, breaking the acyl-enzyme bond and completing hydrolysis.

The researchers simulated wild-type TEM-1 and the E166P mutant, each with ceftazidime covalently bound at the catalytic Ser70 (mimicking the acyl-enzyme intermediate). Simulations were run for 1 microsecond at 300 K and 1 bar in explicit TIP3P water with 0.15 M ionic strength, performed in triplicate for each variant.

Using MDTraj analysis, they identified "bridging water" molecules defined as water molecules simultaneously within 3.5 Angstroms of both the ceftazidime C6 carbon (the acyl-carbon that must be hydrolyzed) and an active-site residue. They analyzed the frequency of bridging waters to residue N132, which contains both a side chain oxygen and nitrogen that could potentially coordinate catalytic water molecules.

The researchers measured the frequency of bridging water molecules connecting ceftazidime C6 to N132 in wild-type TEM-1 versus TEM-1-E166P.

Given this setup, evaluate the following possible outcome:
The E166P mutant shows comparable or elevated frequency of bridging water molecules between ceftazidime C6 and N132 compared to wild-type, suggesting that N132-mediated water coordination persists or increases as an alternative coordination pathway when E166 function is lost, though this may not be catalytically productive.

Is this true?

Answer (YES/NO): YES